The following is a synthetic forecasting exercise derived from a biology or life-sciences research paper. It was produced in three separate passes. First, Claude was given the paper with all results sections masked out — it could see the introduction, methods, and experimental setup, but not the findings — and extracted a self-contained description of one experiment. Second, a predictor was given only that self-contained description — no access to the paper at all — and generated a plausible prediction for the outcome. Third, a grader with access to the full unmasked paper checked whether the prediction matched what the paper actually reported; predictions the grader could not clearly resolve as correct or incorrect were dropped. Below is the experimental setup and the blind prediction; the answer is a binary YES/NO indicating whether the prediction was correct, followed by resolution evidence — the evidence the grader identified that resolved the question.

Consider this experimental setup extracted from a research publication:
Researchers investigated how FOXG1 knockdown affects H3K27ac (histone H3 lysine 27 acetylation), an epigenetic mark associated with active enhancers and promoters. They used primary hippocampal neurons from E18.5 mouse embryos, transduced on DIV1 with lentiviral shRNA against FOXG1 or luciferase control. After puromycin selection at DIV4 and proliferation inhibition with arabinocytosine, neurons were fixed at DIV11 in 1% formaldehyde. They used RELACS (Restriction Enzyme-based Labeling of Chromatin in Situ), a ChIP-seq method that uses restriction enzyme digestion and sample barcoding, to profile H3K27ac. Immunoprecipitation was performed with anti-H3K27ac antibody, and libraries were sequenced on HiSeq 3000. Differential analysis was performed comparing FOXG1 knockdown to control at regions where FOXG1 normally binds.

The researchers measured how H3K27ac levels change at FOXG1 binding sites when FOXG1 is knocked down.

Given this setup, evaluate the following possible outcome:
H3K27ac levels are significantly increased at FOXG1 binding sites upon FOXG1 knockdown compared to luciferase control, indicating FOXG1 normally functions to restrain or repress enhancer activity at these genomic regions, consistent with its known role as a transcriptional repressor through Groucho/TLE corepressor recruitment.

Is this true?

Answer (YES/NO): NO